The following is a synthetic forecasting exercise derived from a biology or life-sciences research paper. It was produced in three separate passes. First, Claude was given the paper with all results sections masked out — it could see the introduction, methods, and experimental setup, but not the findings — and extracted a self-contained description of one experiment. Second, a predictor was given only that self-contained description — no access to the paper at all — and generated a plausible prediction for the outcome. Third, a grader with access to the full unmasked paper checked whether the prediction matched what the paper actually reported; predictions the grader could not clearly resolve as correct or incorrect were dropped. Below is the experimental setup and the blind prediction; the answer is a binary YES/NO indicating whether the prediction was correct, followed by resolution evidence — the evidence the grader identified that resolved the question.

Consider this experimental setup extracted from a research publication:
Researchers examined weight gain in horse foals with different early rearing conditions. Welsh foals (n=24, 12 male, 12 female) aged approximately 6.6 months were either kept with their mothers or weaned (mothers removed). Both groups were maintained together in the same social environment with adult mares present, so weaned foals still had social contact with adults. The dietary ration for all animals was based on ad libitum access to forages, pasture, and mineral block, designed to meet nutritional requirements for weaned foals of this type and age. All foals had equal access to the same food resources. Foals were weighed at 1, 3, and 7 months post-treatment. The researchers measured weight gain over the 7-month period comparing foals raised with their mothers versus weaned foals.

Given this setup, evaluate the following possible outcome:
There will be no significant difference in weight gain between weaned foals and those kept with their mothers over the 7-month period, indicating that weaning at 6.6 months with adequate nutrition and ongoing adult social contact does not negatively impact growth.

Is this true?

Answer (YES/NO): NO